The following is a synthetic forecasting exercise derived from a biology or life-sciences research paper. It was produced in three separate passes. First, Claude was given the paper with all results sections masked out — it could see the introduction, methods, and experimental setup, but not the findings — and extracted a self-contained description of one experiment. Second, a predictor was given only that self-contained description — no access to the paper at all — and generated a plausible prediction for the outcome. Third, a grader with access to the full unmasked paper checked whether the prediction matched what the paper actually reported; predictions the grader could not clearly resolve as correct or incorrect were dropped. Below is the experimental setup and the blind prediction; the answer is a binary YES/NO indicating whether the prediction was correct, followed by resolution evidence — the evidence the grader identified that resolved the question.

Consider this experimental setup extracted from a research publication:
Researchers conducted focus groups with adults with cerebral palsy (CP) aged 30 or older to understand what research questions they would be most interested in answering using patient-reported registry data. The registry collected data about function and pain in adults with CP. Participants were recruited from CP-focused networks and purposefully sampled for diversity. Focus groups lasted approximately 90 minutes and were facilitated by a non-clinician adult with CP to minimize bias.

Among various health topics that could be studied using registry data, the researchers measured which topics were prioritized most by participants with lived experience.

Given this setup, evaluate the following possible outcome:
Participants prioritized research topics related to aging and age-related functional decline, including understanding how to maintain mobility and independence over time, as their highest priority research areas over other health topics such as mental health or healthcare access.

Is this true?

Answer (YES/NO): NO